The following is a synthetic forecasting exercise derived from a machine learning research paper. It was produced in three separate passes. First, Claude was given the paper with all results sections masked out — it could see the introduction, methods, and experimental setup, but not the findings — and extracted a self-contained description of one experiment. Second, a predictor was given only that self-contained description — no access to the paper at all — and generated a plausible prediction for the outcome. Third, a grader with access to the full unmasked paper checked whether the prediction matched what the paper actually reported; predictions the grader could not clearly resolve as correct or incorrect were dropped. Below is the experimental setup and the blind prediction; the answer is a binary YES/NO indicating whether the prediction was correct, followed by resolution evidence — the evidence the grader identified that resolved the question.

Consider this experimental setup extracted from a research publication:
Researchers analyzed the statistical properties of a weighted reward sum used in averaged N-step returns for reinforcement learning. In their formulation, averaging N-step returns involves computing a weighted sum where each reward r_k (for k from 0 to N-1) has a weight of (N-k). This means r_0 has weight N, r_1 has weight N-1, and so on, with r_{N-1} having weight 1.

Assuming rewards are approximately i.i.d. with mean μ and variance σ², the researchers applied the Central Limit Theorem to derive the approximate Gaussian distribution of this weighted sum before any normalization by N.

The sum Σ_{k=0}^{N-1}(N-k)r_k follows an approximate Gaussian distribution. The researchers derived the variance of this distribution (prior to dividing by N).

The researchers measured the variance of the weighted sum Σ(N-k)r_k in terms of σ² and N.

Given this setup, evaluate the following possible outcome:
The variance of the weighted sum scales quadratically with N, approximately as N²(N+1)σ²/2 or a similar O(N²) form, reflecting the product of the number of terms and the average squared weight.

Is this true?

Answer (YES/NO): NO